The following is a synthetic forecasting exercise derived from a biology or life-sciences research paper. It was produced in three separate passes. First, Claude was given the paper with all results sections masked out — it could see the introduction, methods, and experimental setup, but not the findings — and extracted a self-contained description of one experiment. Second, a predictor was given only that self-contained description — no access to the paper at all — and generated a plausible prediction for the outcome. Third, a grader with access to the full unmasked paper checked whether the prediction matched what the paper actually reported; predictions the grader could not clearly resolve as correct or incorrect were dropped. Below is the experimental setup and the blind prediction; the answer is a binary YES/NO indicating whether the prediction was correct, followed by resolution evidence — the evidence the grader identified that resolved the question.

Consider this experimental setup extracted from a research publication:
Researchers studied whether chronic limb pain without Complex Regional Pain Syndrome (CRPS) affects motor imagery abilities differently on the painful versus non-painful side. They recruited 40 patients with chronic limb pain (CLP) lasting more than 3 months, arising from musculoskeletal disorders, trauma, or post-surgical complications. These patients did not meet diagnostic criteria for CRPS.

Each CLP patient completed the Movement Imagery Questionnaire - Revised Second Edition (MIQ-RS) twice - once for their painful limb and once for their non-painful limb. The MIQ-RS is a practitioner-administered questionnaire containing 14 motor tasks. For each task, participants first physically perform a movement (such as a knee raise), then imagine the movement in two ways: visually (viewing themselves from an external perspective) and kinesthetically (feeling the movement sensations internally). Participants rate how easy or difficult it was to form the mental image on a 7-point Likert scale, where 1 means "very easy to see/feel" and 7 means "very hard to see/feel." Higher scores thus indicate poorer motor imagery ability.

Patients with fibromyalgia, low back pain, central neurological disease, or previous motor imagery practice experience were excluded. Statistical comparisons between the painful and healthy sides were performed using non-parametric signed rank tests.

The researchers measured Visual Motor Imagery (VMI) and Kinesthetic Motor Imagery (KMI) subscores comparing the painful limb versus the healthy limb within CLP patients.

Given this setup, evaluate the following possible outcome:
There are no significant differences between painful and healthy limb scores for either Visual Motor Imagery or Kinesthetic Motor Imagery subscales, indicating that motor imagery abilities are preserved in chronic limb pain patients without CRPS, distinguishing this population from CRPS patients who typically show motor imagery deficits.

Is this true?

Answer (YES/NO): NO